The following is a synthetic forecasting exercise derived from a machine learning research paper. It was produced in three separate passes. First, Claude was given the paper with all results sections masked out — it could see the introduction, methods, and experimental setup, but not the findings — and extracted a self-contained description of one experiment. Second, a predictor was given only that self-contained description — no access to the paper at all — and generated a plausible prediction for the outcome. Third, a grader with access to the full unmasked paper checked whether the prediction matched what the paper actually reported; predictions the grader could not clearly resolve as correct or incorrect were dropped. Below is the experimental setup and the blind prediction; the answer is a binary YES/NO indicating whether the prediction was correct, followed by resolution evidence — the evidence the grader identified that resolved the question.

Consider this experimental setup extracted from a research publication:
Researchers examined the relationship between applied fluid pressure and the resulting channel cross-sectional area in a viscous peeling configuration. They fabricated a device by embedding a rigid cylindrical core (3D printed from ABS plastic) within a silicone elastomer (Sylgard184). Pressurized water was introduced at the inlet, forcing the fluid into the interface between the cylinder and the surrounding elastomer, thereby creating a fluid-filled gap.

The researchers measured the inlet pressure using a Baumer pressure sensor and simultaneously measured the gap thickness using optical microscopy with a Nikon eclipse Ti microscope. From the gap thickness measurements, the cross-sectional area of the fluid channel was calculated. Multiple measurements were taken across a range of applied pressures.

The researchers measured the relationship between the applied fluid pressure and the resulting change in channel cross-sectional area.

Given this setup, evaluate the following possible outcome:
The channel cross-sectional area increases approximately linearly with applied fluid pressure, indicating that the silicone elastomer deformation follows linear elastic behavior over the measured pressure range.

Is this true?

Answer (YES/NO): YES